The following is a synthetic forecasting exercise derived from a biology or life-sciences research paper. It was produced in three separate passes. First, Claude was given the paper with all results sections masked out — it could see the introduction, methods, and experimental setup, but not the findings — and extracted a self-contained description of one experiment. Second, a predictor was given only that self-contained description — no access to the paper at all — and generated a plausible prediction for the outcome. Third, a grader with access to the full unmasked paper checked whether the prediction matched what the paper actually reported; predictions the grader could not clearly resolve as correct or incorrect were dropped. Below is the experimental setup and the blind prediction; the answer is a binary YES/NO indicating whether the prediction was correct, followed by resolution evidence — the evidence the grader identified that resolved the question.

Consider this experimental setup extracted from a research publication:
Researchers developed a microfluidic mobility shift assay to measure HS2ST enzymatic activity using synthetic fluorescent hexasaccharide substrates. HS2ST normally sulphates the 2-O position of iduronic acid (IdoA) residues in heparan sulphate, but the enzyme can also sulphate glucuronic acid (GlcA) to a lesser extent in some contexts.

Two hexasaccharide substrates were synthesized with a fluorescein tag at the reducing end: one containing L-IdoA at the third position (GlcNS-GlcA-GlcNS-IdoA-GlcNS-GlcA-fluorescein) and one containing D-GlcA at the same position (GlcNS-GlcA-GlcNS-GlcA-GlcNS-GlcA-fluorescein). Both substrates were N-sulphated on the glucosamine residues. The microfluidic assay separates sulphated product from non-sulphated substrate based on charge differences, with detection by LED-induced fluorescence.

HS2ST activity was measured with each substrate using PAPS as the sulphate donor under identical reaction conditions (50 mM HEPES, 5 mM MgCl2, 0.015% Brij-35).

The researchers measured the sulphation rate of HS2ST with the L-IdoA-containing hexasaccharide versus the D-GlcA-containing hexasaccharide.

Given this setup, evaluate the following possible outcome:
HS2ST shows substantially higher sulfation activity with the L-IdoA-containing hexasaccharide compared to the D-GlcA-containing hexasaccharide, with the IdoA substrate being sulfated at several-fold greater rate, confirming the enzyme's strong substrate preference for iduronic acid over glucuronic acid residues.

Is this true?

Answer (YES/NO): YES